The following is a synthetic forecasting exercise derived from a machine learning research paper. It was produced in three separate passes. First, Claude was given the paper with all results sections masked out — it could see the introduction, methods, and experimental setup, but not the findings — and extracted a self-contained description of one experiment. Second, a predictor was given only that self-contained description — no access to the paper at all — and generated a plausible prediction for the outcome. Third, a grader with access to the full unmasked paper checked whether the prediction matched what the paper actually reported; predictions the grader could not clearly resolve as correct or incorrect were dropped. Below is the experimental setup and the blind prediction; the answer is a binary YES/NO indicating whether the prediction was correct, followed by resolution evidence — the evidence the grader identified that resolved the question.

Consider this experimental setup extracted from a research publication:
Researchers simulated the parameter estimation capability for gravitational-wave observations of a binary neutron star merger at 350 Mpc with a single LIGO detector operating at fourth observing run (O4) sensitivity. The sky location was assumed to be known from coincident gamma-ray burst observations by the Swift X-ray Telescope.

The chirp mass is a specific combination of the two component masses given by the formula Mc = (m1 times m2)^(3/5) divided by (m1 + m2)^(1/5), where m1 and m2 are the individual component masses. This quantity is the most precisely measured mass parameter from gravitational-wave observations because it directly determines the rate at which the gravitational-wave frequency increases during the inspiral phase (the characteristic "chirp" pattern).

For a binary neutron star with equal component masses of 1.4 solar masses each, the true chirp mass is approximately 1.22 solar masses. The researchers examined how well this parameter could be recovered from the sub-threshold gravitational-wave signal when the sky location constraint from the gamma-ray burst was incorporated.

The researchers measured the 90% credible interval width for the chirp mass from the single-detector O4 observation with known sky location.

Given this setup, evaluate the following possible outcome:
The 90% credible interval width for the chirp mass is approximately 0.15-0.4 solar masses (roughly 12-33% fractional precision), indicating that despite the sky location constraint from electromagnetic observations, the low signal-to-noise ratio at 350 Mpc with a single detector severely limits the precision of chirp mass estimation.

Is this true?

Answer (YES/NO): NO